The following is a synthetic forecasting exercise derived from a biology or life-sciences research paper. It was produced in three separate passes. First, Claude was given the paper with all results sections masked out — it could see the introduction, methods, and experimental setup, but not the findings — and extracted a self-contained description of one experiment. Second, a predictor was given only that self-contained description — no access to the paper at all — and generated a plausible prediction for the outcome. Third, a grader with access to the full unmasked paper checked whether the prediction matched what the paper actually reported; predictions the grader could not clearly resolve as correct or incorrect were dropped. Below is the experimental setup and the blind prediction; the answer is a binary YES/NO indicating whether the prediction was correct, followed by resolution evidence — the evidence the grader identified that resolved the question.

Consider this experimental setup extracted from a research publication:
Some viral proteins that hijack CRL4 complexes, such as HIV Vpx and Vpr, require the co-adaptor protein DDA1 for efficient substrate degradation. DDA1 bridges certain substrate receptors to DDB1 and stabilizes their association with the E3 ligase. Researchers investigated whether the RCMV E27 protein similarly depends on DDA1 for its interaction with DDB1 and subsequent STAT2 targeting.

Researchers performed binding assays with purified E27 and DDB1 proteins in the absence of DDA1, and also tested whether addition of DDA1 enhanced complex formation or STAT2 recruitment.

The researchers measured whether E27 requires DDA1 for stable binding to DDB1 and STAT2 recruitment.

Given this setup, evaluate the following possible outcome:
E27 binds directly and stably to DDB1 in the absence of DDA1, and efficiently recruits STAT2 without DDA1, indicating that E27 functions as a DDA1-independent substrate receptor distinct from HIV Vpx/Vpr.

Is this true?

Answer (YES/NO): YES